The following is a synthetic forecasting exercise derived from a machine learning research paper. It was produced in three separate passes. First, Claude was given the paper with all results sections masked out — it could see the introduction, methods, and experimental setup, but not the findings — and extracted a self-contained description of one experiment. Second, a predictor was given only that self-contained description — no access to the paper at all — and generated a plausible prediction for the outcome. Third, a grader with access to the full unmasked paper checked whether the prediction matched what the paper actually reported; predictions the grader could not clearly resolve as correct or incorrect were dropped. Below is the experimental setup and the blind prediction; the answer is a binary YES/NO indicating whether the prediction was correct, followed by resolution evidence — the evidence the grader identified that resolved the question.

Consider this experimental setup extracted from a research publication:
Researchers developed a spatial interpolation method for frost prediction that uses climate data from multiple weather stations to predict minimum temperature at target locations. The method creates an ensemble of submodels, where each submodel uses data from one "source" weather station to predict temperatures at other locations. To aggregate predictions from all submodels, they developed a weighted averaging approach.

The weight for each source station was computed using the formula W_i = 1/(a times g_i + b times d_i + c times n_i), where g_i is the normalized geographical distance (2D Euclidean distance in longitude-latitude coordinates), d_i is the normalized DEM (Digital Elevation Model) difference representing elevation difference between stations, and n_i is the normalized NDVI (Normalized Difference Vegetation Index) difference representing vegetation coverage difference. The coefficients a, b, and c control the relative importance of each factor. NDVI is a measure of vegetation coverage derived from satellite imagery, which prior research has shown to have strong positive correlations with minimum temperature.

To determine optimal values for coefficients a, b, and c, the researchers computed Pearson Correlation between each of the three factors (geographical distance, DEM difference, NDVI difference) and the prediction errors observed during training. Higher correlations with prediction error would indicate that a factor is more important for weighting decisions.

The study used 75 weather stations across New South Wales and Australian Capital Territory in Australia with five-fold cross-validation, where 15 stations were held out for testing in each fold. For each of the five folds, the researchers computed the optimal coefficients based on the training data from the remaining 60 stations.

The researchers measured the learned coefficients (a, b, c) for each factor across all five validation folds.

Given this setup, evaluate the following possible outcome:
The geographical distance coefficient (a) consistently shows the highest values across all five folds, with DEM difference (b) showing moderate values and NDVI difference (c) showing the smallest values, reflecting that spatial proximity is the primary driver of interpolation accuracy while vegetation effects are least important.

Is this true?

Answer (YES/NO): NO